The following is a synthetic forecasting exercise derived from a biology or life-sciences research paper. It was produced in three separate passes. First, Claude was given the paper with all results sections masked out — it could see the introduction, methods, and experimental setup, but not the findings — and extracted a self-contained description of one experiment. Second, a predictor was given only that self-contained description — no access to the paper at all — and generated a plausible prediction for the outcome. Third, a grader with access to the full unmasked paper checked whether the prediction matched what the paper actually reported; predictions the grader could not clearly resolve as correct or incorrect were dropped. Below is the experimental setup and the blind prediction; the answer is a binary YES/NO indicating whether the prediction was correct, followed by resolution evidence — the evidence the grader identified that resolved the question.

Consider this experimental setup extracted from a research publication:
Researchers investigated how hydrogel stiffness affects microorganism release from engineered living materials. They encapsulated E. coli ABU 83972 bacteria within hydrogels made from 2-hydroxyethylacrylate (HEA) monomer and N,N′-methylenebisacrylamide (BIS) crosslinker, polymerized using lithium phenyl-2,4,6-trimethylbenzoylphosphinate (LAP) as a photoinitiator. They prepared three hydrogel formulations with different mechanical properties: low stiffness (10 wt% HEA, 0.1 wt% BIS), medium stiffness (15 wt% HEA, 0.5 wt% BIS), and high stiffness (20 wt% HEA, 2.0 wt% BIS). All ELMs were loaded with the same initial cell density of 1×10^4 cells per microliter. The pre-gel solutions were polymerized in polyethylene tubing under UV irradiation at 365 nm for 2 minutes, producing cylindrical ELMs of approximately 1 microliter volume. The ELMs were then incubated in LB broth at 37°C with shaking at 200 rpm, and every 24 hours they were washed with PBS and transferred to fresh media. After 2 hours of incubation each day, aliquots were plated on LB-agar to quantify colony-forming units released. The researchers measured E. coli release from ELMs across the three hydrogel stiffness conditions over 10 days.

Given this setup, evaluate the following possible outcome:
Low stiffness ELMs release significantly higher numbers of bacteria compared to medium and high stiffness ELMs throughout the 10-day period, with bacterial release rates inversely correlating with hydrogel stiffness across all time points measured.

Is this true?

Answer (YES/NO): YES